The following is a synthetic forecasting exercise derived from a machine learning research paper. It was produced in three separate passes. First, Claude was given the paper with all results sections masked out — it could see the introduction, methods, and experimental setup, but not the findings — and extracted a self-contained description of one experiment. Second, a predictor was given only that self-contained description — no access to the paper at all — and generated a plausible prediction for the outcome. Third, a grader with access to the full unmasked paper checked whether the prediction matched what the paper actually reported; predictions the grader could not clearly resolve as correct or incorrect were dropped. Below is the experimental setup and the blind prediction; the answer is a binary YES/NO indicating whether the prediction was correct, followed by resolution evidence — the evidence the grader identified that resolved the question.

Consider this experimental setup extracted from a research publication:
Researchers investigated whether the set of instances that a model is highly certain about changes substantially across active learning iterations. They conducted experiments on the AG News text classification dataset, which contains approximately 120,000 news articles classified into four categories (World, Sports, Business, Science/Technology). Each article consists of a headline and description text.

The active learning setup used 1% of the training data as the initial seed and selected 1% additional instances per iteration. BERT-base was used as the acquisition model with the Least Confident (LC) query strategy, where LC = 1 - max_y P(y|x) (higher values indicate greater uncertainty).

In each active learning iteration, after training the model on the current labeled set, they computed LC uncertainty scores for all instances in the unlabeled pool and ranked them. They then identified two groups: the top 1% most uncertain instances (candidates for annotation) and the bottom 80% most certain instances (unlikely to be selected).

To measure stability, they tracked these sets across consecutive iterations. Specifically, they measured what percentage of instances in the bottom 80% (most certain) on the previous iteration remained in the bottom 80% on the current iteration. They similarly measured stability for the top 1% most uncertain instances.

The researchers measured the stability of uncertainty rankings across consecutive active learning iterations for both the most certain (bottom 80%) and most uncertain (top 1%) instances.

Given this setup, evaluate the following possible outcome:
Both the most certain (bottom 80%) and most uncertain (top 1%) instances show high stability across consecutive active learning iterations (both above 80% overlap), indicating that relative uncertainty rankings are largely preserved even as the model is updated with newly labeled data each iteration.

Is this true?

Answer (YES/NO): NO